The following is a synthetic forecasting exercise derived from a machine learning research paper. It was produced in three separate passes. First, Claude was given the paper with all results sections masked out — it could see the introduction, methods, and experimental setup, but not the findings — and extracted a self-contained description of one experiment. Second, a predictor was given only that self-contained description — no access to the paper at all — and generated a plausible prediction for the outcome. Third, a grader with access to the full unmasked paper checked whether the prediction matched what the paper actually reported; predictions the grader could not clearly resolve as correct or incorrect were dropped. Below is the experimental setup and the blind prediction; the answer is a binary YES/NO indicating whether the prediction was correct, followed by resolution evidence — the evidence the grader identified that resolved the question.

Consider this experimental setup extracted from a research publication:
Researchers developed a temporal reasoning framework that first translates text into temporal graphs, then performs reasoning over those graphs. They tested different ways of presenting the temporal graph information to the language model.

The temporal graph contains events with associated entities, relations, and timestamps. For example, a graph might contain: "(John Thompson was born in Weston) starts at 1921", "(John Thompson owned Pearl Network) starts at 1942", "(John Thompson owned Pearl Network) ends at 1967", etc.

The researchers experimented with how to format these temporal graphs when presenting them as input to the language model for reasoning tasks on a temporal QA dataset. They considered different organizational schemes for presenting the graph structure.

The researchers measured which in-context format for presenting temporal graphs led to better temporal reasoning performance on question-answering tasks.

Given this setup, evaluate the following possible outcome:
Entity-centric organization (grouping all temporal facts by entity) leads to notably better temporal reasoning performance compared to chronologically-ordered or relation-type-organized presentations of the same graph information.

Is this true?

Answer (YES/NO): NO